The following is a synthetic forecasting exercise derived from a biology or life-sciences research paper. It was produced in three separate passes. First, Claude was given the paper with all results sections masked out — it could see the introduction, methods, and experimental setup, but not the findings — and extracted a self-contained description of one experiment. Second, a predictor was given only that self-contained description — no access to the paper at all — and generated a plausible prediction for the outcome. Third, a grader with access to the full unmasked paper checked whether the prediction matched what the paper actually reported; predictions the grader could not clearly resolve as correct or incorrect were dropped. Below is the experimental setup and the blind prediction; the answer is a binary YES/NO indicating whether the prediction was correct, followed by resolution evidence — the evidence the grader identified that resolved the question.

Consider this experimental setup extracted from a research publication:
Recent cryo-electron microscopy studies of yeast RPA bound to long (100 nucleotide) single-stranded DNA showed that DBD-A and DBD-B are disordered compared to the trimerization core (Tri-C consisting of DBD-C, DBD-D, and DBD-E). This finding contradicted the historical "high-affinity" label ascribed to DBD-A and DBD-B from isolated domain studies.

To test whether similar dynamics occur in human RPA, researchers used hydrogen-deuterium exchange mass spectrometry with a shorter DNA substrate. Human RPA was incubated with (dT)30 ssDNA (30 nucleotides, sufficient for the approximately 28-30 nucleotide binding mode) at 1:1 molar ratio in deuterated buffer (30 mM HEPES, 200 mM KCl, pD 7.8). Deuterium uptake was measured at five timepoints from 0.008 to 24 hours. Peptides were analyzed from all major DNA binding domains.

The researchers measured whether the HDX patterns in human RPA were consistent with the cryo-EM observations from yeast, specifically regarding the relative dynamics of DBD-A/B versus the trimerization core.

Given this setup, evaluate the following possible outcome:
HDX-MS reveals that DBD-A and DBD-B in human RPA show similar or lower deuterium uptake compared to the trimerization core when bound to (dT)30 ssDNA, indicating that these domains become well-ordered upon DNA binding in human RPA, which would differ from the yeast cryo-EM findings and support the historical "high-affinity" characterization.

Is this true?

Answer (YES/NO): NO